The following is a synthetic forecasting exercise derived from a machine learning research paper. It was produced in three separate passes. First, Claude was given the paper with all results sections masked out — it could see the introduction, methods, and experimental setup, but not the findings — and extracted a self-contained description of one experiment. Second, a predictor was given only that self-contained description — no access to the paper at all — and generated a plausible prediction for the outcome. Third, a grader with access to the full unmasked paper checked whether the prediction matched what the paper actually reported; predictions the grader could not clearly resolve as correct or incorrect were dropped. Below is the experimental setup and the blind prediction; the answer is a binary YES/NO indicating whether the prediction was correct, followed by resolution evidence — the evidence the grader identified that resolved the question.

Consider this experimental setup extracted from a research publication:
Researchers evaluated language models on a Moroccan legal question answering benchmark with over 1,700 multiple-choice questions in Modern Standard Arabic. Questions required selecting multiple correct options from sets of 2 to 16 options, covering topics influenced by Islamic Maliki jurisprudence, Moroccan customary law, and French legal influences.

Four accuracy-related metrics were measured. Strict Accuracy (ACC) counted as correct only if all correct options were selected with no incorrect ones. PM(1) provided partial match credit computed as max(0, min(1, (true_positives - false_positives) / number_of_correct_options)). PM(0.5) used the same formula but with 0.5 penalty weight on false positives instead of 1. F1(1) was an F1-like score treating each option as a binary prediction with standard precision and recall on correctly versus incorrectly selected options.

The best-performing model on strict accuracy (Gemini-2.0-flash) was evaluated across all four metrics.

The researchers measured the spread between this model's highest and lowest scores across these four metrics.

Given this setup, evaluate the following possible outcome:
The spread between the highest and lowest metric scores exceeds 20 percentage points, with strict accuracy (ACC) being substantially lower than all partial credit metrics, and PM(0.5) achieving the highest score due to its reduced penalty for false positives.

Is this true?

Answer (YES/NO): NO